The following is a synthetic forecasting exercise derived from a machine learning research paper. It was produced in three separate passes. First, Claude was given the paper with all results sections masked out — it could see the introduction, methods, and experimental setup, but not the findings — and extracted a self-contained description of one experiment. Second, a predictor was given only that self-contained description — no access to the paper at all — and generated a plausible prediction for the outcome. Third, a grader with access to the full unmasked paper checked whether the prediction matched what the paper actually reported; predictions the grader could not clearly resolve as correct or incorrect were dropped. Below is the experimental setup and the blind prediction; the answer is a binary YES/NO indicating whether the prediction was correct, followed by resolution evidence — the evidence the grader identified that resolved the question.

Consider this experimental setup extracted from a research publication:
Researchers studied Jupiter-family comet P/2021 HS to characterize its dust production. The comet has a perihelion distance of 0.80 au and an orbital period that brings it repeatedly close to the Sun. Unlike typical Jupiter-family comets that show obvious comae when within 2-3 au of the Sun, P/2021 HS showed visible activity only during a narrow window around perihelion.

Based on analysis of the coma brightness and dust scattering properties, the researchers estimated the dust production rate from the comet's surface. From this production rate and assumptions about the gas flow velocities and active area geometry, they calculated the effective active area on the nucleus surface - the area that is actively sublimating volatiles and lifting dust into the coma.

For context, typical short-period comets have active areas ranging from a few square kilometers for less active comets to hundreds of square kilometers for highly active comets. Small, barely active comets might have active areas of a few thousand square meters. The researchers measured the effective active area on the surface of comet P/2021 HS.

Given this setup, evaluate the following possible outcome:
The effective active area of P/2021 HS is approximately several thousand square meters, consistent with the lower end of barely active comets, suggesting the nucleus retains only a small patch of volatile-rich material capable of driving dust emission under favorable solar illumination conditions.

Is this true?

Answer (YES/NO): NO